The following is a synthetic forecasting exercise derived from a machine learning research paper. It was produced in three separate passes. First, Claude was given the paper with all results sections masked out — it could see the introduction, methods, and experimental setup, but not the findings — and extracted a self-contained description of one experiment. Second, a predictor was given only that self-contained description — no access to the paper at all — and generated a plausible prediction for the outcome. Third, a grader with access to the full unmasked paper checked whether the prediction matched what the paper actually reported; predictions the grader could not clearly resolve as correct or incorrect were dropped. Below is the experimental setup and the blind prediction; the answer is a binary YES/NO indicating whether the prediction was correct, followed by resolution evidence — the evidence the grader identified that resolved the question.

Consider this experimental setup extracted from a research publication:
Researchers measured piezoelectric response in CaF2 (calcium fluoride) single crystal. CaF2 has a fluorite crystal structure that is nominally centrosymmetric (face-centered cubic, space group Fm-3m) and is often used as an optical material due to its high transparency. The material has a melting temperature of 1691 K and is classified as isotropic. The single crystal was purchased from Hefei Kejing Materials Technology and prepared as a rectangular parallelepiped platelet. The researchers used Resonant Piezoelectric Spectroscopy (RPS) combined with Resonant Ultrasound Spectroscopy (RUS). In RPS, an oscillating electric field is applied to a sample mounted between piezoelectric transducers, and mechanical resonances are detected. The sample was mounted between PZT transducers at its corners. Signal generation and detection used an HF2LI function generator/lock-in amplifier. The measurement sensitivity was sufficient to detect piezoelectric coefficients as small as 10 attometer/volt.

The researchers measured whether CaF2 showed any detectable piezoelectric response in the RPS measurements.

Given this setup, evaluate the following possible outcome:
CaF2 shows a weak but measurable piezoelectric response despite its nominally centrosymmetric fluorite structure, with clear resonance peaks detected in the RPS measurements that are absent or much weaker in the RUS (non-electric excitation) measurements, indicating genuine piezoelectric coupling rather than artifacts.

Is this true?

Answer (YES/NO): NO